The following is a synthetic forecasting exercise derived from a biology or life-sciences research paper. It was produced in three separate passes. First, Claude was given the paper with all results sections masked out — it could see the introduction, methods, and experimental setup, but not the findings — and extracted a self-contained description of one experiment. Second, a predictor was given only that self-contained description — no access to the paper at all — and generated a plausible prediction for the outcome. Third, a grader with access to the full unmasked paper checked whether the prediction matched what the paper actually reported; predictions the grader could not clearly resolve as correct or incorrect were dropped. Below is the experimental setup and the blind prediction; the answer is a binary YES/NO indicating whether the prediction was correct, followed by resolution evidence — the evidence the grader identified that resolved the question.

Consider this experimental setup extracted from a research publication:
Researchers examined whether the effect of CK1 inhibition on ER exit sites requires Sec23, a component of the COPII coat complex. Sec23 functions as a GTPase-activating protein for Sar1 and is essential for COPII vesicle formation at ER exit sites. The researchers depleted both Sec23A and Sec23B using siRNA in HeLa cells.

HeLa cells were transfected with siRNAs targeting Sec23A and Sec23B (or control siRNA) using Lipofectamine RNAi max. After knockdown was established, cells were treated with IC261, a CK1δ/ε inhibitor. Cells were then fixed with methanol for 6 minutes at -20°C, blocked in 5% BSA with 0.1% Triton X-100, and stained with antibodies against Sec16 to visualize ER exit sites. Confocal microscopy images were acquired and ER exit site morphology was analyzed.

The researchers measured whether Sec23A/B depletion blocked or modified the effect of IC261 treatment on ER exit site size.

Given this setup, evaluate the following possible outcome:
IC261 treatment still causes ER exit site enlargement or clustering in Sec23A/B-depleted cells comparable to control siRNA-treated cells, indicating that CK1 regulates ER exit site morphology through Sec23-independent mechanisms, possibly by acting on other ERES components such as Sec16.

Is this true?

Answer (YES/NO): YES